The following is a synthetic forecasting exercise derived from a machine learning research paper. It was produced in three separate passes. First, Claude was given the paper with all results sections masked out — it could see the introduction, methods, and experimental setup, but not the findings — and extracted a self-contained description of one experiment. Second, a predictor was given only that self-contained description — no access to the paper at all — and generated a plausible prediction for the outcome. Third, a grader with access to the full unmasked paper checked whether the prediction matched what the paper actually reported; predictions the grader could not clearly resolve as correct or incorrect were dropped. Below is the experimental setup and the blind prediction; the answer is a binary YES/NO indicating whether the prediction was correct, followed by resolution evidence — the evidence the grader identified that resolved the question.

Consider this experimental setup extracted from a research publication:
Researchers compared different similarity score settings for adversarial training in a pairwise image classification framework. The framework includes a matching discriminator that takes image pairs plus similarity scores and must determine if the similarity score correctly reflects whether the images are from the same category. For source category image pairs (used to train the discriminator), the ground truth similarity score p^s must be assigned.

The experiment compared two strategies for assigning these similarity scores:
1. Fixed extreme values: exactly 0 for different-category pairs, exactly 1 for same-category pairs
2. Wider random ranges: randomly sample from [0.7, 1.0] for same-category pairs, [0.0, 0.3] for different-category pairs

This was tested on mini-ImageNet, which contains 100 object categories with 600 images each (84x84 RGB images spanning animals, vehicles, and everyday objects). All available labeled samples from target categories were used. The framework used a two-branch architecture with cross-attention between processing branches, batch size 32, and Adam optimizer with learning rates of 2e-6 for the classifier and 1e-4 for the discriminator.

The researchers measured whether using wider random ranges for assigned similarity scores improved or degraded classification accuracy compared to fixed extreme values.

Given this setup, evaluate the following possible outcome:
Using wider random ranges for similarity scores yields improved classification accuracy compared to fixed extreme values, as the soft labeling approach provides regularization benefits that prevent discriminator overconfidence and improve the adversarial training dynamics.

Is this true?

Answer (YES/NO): NO